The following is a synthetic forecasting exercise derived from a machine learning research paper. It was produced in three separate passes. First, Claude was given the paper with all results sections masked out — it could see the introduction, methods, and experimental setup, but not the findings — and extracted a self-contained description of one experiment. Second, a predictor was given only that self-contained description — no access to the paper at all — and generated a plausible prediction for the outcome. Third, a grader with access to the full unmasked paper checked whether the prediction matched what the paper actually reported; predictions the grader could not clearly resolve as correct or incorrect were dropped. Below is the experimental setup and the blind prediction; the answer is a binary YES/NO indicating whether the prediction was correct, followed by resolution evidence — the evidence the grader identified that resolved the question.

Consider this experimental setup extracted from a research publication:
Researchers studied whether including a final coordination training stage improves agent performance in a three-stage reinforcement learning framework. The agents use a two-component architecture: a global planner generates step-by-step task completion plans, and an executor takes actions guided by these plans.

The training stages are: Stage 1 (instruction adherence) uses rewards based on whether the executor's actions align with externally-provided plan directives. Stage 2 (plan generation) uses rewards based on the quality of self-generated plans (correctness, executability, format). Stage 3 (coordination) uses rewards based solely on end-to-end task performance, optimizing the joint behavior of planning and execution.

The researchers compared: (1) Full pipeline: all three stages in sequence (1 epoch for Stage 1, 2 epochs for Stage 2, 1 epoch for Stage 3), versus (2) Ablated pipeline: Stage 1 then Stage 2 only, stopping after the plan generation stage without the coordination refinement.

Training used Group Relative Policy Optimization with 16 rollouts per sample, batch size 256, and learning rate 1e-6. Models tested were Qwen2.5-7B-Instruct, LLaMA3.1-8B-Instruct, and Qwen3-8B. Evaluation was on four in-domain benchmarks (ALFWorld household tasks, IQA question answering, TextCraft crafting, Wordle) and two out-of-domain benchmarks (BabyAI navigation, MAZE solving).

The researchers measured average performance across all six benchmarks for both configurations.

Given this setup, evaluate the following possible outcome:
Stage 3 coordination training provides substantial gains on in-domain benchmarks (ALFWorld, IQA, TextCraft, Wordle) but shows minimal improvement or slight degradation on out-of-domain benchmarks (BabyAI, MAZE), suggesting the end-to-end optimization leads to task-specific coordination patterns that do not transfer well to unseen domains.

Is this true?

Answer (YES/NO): NO